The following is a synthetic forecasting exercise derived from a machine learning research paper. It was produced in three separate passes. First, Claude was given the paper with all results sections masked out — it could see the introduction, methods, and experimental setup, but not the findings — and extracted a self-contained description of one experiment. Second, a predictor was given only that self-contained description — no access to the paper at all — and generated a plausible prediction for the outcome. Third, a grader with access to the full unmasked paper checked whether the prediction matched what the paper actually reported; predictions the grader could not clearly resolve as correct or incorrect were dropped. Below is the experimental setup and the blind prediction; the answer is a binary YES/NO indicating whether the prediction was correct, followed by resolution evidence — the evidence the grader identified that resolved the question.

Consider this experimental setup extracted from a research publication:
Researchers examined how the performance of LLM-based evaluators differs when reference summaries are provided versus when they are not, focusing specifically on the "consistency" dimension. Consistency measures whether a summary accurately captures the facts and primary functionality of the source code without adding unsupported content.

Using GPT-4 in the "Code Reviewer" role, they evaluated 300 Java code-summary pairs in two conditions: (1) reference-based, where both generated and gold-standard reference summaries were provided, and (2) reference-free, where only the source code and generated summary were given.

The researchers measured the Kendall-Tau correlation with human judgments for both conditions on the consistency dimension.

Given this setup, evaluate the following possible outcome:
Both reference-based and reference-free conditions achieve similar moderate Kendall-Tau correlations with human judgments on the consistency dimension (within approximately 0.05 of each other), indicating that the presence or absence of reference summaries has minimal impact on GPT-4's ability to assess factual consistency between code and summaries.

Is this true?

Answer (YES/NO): YES